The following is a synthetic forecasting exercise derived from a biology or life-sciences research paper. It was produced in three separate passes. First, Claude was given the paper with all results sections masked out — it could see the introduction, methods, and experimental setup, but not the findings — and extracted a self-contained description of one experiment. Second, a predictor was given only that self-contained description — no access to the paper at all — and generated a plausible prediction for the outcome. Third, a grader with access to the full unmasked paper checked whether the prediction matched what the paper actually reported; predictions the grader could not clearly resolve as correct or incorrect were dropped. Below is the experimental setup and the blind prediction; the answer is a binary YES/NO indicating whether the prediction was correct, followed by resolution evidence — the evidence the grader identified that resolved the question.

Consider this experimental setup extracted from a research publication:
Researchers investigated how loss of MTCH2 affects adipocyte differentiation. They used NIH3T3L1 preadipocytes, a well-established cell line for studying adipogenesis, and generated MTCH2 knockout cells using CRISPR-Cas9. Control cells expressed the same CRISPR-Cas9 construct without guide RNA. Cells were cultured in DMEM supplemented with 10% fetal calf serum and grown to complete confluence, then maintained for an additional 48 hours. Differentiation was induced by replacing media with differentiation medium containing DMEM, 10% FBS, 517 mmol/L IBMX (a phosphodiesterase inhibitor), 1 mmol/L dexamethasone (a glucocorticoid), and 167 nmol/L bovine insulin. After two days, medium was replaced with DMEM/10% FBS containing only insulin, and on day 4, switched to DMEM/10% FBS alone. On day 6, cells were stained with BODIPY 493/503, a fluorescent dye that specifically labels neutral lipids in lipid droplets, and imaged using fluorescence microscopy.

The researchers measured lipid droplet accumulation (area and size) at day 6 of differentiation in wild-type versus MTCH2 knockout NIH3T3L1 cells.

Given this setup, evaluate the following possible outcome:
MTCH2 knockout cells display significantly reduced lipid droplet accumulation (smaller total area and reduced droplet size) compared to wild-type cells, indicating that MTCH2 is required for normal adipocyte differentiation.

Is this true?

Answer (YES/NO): YES